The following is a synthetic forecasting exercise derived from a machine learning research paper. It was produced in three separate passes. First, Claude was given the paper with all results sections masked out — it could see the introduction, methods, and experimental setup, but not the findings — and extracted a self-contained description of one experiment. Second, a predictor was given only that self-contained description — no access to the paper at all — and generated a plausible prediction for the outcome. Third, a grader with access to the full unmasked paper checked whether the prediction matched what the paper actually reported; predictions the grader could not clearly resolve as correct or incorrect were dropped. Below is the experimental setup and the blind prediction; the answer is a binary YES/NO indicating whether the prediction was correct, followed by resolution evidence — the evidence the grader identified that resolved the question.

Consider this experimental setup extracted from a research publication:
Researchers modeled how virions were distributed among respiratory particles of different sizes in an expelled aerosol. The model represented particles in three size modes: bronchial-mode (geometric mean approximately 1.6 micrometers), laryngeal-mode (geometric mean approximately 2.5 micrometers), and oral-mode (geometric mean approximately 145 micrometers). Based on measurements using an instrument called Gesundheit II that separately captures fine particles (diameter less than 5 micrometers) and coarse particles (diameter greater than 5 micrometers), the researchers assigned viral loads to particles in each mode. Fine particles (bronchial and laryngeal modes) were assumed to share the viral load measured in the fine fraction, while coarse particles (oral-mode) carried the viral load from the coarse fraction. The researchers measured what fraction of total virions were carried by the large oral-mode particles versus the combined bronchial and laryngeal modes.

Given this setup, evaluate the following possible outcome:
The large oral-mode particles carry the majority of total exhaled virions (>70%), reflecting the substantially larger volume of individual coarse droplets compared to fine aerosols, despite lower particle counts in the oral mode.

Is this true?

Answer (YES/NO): NO